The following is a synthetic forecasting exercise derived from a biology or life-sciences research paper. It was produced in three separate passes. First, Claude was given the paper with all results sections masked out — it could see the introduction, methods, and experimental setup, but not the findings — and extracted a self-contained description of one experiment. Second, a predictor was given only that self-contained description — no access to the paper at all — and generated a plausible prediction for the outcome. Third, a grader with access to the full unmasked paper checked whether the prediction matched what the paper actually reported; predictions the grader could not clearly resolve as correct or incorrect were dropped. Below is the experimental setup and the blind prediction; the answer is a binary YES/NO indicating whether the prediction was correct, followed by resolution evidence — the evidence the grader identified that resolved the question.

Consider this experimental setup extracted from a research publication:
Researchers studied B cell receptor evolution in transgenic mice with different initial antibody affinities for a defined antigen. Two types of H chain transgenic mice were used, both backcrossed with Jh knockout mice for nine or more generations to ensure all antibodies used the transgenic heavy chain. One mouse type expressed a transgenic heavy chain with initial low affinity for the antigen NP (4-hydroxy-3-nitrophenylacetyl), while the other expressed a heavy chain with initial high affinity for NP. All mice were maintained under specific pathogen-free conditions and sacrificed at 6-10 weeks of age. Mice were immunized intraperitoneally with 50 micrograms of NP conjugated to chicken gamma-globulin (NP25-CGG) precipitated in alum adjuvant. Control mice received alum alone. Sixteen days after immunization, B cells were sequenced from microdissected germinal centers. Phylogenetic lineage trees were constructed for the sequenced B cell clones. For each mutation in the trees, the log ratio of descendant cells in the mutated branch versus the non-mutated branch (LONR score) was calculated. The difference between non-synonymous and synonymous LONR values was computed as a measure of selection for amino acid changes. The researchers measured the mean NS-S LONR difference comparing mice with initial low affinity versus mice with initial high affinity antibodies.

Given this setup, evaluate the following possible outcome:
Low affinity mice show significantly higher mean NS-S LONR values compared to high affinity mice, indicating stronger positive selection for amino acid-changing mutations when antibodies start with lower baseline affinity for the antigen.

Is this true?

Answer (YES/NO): YES